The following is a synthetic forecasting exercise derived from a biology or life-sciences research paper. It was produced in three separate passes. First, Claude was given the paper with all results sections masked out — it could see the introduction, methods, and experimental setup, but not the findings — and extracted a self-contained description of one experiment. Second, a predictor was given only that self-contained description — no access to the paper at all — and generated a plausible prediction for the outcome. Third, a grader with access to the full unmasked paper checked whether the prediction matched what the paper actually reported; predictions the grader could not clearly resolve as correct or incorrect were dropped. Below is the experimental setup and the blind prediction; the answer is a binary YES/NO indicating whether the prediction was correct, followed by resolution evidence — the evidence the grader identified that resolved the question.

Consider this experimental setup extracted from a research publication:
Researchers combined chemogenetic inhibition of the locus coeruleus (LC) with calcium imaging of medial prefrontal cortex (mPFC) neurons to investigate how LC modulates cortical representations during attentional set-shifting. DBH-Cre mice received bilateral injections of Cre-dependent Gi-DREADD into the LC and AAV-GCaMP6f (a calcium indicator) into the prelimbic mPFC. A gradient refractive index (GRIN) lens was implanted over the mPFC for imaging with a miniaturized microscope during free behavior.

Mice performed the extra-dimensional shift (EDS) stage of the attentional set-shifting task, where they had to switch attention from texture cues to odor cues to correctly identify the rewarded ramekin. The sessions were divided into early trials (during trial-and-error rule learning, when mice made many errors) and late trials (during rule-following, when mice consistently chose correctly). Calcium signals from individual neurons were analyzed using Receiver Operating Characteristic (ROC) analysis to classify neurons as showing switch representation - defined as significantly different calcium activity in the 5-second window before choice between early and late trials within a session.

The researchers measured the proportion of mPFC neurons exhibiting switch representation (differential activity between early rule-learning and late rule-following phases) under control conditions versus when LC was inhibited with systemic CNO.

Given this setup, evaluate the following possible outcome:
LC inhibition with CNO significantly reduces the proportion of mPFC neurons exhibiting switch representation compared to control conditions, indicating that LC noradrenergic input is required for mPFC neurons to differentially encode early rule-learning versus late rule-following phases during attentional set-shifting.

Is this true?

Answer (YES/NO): NO